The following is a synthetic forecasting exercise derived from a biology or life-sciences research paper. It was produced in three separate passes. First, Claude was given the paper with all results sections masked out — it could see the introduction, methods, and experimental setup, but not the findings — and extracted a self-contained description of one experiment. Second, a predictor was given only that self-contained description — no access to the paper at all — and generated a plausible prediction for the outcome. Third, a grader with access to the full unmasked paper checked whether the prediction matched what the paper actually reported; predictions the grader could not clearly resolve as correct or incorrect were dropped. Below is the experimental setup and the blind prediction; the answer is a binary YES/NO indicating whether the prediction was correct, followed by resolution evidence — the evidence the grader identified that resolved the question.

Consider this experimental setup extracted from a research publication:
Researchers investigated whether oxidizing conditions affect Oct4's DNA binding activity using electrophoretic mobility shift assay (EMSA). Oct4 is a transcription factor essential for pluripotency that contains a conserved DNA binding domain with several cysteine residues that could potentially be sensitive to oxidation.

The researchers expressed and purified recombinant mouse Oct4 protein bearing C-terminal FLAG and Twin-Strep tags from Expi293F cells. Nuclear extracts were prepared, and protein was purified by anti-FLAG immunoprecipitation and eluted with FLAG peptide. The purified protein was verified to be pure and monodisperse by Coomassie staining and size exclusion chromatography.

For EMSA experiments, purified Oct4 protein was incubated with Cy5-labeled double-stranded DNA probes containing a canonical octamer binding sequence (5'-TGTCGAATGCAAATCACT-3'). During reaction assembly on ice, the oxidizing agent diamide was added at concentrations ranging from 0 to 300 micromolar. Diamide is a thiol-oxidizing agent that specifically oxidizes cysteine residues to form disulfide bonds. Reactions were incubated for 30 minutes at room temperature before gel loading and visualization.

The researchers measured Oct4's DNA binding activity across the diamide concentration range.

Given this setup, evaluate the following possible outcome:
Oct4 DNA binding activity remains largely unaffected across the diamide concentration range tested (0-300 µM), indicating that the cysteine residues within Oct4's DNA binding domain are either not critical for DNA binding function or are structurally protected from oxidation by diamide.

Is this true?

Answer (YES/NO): NO